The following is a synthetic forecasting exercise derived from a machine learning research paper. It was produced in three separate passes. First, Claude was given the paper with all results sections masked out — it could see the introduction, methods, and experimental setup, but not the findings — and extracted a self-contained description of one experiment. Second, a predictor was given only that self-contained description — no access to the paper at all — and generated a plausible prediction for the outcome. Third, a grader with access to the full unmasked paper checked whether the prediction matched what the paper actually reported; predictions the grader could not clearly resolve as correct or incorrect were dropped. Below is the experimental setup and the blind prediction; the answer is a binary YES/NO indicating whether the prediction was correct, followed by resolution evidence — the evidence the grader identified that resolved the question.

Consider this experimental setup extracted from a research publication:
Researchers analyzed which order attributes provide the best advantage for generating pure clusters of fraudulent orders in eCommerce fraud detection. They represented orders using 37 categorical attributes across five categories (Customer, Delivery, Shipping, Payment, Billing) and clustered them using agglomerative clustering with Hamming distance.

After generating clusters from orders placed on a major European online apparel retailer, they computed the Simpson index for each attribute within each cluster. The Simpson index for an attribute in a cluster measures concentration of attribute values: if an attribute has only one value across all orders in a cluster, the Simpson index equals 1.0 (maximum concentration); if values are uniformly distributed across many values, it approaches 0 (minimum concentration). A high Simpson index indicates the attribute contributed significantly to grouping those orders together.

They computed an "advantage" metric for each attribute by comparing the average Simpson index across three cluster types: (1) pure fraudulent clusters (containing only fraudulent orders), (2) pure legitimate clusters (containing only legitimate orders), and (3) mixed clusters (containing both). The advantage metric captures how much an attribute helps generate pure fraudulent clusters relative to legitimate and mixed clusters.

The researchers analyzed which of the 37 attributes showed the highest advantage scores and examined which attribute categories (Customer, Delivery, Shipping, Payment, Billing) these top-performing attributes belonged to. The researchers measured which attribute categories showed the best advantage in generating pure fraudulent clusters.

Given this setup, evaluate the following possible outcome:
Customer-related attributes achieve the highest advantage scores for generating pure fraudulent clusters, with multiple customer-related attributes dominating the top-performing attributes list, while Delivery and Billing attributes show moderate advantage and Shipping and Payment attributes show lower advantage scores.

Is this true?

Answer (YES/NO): NO